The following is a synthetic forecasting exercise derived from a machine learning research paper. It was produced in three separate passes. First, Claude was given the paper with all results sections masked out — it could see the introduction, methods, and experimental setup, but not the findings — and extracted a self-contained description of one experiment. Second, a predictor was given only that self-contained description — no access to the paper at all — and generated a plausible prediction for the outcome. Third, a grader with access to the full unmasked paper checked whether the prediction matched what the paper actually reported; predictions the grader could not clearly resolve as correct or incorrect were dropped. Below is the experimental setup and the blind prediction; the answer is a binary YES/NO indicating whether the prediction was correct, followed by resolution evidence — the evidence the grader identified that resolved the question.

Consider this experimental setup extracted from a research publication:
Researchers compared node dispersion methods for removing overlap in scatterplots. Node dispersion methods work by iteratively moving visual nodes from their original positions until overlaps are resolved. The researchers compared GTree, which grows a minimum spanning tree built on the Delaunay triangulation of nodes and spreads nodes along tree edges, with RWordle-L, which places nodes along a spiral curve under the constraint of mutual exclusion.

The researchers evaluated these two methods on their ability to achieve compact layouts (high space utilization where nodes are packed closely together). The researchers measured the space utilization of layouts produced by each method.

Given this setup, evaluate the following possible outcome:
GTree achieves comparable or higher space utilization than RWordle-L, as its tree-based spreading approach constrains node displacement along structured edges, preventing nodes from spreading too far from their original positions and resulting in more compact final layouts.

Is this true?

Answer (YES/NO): NO